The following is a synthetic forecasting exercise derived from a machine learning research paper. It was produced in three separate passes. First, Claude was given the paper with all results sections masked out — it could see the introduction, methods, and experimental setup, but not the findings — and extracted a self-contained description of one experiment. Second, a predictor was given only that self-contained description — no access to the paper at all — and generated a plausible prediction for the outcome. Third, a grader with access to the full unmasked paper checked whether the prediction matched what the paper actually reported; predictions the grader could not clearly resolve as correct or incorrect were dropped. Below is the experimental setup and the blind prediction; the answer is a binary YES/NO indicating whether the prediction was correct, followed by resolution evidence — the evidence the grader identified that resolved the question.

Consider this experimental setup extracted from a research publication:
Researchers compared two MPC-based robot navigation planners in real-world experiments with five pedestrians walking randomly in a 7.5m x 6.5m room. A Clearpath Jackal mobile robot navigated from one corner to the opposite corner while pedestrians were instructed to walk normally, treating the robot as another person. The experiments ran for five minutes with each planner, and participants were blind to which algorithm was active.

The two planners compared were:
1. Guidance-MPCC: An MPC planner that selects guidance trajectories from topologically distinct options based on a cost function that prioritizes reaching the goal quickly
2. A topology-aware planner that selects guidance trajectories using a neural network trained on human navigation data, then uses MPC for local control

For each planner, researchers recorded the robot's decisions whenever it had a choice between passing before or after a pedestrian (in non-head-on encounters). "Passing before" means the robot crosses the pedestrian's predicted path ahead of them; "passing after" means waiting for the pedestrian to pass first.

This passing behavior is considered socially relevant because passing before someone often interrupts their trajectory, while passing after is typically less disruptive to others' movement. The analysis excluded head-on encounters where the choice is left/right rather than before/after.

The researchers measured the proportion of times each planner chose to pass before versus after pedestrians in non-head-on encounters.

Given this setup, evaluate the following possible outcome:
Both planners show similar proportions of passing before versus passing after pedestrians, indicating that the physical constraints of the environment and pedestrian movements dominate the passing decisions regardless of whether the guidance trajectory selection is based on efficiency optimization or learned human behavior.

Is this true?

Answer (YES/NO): NO